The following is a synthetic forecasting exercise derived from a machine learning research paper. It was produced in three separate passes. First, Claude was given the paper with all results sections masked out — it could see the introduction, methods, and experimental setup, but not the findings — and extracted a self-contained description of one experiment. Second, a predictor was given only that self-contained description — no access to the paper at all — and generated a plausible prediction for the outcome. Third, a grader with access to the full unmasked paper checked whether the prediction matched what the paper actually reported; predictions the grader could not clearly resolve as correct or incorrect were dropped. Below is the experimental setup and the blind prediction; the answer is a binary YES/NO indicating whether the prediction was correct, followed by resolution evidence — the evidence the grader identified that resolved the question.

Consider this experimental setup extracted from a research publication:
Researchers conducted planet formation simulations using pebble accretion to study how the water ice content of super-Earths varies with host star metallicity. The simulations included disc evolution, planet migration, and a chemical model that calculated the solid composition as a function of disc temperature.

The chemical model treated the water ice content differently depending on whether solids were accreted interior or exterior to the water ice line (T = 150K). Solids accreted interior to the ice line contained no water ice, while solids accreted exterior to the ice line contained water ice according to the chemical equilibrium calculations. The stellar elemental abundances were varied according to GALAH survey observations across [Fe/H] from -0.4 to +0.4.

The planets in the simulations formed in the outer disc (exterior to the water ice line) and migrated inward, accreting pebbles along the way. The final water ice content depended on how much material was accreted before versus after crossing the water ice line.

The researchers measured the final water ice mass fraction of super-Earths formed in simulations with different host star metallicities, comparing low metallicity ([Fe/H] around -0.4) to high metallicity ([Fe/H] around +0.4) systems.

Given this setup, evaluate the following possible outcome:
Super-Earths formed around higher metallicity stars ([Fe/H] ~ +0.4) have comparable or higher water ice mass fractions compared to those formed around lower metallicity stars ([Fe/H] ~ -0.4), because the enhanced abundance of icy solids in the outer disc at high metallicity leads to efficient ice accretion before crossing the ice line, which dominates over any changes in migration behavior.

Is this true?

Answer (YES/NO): NO